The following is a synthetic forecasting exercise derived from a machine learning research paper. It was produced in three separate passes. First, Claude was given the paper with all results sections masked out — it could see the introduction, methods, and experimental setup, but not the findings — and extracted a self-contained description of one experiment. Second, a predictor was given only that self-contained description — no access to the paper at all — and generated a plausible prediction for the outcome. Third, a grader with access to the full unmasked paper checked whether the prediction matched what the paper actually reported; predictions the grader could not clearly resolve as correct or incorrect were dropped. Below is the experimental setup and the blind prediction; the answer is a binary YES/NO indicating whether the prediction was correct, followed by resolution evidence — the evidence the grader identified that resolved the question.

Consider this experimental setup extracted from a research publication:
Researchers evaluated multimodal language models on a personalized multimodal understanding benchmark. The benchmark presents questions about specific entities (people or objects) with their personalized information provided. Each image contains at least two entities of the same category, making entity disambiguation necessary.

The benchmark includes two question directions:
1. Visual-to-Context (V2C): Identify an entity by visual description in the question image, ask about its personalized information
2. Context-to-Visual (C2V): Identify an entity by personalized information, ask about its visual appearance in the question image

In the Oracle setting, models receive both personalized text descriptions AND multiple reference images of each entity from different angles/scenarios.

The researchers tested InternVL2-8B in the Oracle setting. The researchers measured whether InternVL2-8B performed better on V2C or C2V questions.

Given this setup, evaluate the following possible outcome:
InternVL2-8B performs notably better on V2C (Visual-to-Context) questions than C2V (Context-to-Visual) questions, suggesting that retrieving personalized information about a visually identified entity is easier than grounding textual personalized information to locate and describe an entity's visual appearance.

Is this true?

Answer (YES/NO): NO